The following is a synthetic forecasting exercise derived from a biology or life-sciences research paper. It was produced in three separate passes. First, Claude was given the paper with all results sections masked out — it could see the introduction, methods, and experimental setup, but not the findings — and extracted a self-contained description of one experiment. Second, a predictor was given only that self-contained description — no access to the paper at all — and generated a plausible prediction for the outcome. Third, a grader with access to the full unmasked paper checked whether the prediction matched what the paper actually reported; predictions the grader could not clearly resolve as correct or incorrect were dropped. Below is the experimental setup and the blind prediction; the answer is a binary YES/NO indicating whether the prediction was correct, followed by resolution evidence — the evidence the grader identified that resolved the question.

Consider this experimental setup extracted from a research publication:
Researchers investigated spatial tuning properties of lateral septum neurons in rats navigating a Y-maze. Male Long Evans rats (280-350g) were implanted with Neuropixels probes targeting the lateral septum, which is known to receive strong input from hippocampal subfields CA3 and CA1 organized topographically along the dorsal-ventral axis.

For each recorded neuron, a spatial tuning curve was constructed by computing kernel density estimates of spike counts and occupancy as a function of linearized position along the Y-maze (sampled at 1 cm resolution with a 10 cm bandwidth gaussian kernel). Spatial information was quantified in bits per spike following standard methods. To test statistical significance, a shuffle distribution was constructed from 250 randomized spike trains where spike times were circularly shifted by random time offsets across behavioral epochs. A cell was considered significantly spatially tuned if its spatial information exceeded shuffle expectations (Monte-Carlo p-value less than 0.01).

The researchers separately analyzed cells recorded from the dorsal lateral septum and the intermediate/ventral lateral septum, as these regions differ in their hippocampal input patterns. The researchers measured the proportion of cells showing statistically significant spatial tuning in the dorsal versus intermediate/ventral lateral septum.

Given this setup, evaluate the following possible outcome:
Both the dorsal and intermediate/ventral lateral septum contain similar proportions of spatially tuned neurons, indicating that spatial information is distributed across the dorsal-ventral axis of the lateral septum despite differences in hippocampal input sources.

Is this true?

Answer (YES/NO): NO